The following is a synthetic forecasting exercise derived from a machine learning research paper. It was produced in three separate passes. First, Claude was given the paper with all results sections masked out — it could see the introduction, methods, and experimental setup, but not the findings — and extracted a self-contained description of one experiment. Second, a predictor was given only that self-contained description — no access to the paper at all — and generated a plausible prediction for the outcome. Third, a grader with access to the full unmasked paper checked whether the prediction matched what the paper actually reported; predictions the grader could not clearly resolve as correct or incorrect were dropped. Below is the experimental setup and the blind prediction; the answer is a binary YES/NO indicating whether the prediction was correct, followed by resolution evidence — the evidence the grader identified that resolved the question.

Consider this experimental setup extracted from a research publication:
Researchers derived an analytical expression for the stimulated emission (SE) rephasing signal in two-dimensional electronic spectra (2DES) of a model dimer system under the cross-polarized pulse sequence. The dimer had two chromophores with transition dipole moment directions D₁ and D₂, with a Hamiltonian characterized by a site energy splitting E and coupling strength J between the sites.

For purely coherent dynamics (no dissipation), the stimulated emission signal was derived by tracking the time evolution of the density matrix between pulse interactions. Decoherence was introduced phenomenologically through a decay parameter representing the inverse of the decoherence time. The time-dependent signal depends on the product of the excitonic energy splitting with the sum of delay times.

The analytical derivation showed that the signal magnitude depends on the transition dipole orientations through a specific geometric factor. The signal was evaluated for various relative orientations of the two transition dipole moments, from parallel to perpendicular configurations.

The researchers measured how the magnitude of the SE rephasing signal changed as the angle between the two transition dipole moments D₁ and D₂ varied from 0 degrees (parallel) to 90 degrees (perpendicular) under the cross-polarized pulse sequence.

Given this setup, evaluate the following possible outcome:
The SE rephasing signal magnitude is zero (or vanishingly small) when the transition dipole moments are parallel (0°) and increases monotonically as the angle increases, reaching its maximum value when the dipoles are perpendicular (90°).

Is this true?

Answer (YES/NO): YES